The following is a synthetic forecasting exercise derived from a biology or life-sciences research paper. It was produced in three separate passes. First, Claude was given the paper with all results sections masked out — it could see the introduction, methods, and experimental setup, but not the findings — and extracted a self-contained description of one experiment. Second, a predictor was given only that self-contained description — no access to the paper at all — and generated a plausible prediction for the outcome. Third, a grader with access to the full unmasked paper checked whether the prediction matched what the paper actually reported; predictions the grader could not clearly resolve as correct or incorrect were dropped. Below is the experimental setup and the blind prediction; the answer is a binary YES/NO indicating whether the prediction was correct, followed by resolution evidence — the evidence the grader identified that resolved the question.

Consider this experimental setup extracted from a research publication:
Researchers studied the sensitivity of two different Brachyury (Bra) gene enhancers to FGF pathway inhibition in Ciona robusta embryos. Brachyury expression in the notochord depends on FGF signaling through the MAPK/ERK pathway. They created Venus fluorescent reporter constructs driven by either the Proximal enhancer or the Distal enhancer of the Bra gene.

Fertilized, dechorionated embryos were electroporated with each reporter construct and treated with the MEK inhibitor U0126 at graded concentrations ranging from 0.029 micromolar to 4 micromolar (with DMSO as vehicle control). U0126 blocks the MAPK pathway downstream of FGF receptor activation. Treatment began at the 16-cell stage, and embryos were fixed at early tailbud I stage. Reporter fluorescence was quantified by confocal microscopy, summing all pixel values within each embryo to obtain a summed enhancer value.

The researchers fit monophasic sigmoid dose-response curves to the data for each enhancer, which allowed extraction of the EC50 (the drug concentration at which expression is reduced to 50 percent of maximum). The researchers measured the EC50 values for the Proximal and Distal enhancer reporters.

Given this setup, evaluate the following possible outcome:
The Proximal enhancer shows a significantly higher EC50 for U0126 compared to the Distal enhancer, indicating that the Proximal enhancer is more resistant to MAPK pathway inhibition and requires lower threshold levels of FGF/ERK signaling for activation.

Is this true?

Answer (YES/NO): YES